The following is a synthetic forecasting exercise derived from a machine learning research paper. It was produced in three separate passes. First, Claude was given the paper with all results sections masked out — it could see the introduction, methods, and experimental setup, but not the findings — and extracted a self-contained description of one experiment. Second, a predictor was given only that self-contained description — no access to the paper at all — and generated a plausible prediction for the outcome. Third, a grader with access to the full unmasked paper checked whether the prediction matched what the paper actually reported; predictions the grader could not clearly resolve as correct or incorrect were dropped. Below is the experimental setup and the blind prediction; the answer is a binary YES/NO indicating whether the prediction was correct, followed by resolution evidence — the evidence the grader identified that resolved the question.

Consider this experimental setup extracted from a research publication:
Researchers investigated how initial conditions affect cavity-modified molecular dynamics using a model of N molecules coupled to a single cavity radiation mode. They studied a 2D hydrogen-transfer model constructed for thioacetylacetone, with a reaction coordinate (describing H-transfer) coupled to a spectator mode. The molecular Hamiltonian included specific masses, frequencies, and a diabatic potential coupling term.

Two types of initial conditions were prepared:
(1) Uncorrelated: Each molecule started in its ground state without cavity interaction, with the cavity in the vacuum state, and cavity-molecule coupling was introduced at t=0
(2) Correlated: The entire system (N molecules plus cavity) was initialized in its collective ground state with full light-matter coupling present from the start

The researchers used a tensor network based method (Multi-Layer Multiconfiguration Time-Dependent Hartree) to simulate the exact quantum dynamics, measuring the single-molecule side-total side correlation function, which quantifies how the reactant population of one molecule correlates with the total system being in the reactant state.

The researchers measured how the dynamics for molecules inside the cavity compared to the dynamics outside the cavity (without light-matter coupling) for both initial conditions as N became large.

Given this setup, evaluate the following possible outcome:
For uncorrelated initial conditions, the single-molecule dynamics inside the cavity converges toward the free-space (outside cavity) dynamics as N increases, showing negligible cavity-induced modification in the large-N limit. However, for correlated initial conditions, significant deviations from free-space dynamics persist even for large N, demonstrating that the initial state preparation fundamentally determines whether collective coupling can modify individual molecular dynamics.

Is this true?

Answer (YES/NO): NO